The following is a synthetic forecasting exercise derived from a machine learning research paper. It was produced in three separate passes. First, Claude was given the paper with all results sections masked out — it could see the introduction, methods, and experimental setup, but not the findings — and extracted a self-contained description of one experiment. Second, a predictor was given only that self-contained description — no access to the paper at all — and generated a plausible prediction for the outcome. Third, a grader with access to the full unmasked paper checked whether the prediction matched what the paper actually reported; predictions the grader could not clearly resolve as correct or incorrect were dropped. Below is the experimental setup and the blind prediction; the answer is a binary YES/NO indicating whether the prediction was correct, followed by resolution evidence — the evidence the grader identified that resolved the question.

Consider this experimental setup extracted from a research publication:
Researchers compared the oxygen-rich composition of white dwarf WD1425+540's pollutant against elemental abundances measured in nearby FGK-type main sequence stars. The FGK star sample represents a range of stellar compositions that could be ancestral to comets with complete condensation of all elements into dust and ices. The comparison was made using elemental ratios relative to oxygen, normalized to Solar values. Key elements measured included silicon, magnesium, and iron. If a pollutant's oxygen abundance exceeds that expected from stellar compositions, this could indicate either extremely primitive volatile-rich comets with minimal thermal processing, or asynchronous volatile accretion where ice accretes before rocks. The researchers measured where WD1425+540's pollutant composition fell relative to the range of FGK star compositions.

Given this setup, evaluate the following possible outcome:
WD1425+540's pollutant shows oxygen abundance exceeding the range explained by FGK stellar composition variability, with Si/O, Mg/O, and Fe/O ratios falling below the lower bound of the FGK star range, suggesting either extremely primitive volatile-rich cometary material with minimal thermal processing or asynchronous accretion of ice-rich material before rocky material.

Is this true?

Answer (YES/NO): NO